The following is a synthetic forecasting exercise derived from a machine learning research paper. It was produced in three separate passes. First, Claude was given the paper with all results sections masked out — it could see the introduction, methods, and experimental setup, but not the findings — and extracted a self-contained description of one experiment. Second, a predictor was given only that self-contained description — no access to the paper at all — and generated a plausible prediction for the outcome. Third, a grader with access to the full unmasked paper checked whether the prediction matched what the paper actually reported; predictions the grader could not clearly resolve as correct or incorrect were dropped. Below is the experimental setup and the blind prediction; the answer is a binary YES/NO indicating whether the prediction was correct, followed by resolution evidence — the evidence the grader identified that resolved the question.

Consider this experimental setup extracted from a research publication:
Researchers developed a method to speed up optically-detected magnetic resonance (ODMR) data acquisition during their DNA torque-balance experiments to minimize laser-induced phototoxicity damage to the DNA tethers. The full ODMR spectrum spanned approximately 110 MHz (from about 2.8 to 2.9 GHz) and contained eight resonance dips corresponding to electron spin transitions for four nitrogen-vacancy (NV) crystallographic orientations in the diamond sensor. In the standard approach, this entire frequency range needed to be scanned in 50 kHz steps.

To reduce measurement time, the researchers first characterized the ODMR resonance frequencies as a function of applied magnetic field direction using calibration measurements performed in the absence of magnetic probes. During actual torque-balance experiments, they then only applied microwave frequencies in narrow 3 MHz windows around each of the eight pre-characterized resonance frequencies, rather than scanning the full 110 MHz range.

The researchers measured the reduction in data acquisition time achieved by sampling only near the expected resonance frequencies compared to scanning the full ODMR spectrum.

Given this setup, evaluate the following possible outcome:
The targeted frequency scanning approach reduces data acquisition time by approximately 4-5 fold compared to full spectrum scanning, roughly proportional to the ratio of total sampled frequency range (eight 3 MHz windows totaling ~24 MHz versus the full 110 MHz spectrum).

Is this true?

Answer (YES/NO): YES